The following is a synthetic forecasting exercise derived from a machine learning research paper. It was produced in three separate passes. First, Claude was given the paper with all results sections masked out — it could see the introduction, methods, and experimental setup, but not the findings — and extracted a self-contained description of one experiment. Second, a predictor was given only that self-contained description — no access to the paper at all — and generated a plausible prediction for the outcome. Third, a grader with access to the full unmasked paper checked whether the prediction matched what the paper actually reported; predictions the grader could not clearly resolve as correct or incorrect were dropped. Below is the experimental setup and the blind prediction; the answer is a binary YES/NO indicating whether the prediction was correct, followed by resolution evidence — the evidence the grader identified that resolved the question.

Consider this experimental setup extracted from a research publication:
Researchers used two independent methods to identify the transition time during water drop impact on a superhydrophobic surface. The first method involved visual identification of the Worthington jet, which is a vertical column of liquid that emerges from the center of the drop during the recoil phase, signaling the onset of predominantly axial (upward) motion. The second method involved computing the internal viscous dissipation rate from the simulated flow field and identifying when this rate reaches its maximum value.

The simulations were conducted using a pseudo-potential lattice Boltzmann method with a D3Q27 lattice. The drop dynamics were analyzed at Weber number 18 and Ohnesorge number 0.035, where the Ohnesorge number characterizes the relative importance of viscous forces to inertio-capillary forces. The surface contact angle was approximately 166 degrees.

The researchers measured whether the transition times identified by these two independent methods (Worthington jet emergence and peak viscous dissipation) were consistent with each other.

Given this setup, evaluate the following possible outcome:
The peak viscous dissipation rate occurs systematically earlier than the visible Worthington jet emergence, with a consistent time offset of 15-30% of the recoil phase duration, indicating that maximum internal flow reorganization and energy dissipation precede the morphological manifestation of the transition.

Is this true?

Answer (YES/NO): NO